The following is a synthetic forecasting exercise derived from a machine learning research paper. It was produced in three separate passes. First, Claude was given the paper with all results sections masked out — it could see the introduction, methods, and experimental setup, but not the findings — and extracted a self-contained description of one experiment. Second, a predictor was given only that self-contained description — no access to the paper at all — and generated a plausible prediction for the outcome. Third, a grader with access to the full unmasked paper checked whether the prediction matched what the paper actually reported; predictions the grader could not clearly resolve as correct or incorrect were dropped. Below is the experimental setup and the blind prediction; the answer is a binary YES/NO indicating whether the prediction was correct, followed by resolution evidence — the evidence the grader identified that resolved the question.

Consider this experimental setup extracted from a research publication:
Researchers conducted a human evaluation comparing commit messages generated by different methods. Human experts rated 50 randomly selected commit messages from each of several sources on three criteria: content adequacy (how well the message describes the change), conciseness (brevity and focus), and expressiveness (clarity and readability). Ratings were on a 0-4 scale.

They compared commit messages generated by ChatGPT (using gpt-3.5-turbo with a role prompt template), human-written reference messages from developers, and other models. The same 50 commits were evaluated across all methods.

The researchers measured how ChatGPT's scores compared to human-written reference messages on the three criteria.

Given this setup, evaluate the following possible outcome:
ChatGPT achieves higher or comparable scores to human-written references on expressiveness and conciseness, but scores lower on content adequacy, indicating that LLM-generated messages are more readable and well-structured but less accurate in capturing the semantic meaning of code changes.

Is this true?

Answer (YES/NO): NO